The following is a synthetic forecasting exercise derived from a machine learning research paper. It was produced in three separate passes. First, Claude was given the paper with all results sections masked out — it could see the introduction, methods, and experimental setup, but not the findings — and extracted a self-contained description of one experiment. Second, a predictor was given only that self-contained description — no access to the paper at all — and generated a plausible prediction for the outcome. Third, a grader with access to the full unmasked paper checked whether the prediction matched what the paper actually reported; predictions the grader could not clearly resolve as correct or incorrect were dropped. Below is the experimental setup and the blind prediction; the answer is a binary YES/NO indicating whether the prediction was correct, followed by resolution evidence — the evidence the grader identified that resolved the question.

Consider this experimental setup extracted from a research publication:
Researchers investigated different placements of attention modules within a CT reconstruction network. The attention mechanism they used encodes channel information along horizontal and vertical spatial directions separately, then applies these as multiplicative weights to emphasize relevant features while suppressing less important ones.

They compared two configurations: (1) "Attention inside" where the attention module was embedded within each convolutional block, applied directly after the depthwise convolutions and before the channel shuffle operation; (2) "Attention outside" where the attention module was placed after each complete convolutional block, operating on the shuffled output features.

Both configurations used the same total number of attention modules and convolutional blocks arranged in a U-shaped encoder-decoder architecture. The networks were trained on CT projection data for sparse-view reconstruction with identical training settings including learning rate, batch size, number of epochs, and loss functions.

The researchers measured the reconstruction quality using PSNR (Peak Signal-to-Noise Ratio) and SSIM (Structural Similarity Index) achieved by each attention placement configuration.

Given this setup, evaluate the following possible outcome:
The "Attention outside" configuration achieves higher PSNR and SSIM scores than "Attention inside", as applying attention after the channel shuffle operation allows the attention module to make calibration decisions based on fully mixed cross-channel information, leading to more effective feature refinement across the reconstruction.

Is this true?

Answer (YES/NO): YES